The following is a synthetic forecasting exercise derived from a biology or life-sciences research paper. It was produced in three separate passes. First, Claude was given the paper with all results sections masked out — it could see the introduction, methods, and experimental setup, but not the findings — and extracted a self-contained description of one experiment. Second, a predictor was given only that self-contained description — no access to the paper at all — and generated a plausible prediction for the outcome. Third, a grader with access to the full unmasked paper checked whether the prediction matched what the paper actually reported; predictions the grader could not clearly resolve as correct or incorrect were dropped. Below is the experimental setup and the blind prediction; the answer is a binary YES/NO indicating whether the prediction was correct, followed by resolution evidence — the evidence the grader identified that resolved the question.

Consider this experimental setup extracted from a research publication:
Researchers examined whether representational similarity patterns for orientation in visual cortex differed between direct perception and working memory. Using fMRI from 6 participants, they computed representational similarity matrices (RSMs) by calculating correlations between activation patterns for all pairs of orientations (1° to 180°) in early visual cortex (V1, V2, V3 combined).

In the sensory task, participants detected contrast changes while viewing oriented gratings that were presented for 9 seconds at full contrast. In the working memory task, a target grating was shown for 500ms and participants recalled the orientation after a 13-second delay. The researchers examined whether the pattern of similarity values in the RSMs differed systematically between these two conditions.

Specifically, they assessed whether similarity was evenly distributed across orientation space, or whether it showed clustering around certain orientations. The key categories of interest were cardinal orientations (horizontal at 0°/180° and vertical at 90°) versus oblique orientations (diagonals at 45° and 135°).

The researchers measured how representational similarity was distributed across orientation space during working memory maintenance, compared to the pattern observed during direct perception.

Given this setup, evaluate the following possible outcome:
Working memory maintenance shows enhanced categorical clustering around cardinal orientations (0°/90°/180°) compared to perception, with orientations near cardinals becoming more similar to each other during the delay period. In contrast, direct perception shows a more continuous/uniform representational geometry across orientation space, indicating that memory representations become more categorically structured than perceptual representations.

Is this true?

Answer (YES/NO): NO